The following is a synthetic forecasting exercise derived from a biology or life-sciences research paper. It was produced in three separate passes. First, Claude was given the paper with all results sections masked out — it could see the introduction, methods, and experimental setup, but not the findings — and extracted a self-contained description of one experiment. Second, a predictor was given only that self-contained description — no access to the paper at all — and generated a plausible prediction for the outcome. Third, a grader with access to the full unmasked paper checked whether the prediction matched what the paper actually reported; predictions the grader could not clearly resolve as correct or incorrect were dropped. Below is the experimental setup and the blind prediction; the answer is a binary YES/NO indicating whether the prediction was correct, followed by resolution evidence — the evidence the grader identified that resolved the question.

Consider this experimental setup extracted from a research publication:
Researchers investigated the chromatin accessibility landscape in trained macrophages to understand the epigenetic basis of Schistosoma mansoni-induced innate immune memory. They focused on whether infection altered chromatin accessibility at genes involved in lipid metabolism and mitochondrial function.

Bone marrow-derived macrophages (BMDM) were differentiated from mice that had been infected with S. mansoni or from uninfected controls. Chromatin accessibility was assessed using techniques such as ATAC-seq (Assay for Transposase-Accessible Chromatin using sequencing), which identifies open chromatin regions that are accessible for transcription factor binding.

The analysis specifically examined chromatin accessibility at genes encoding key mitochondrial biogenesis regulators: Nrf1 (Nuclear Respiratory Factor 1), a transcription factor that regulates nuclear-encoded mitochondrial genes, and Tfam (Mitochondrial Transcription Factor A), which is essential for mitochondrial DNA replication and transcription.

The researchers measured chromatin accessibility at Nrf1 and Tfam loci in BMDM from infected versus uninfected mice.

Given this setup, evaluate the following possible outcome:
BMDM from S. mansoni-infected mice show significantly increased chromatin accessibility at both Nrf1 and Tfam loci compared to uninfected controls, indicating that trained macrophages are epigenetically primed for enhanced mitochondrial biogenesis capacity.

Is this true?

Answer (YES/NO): NO